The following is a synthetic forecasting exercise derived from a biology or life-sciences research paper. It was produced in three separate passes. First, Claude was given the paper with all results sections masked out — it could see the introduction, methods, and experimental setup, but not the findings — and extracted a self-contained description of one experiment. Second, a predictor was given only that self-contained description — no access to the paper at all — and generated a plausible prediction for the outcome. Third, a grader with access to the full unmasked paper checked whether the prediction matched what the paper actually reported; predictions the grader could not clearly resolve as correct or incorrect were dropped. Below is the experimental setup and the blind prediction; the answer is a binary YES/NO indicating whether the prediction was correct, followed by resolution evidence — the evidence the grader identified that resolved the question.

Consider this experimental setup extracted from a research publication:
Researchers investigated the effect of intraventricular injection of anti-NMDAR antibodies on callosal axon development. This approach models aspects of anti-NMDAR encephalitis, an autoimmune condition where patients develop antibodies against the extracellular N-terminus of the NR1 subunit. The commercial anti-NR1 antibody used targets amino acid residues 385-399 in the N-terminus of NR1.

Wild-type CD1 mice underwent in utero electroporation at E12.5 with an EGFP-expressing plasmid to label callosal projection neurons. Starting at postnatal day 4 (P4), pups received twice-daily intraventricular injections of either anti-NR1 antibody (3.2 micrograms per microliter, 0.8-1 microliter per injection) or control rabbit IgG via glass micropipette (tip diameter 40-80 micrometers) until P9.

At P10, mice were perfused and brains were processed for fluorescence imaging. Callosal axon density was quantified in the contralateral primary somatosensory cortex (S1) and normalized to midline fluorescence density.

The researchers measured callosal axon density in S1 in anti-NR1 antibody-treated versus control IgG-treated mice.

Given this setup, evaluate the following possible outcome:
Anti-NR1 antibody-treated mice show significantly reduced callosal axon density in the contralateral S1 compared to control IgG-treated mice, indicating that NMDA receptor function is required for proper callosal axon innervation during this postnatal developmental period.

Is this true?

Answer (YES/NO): NO